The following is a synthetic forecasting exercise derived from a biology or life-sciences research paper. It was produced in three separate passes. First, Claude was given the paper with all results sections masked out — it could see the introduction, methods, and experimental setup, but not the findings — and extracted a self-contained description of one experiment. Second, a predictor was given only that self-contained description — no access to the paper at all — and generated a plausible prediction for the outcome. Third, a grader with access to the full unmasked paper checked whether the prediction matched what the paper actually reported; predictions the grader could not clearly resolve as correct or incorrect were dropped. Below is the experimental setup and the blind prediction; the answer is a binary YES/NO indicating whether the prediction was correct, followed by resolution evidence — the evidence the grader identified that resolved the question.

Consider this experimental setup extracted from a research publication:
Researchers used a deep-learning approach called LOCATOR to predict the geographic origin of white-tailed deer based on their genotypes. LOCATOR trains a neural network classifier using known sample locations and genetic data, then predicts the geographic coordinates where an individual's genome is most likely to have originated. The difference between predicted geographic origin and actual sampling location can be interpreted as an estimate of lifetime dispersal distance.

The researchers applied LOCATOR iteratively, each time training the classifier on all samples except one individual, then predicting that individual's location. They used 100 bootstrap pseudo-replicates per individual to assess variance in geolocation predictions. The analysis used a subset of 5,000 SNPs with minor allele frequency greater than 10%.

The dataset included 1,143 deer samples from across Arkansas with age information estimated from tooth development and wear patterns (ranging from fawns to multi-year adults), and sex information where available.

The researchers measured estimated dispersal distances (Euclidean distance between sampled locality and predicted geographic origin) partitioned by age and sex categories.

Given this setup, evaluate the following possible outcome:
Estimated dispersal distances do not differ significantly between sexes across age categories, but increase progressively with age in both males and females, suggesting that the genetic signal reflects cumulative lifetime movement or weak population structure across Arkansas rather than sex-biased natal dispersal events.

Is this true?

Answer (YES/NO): NO